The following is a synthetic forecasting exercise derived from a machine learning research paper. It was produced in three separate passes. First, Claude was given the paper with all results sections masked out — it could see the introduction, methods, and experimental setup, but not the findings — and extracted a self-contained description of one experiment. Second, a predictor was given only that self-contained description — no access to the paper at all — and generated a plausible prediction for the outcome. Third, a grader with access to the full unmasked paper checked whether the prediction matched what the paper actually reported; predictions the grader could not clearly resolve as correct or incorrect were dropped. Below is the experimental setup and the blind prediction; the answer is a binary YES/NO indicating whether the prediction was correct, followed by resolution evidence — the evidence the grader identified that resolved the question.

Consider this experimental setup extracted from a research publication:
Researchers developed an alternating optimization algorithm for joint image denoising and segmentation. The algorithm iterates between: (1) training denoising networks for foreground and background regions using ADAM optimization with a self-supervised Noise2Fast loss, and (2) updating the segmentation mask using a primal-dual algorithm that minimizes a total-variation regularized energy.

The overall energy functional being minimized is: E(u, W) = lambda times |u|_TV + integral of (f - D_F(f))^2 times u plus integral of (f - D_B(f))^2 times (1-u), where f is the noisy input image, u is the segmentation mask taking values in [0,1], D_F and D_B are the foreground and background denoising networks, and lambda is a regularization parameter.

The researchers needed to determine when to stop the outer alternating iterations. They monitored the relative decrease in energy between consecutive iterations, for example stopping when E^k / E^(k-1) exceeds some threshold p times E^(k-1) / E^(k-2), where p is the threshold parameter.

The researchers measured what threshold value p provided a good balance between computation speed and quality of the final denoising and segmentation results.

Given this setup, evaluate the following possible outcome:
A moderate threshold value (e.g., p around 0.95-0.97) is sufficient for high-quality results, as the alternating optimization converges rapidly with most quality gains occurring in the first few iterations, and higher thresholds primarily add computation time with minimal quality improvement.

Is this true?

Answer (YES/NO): NO